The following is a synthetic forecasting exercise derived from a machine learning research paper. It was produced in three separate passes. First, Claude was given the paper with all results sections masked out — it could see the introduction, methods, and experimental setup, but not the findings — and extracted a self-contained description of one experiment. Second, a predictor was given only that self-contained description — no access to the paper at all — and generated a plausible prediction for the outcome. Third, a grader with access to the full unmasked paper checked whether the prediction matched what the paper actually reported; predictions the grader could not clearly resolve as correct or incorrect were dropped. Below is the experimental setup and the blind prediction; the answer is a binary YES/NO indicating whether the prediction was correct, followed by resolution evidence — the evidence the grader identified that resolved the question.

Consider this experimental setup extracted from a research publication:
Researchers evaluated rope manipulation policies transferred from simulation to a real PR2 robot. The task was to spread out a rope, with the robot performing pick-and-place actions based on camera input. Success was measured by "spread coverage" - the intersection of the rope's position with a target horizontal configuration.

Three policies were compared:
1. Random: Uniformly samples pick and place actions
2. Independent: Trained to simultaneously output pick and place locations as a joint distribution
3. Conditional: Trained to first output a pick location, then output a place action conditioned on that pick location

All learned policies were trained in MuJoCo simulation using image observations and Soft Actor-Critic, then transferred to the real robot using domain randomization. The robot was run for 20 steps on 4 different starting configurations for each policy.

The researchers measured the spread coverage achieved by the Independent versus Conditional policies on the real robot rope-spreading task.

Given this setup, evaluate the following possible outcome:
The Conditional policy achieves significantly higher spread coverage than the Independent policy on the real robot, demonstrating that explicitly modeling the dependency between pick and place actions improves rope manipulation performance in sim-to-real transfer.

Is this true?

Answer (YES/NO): NO